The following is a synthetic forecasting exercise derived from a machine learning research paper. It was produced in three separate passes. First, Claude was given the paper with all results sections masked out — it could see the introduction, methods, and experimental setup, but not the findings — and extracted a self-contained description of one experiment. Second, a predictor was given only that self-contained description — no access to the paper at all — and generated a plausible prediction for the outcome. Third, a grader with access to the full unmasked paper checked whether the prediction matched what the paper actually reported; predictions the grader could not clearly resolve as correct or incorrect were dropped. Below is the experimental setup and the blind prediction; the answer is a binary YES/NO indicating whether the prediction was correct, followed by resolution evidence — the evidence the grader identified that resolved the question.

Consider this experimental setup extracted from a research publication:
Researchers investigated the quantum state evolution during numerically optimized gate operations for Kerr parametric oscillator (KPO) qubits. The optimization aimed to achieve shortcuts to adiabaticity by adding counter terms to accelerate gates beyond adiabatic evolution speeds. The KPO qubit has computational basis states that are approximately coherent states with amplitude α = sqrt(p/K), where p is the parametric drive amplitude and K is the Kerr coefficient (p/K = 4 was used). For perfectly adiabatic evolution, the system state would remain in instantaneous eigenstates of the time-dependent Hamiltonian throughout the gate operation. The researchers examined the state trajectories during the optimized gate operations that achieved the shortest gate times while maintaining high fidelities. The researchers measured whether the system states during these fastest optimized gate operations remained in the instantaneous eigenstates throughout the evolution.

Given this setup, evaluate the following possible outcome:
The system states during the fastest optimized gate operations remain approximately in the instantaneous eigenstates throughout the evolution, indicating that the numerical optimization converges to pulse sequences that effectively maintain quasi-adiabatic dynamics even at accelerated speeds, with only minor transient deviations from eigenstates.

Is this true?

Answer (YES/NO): NO